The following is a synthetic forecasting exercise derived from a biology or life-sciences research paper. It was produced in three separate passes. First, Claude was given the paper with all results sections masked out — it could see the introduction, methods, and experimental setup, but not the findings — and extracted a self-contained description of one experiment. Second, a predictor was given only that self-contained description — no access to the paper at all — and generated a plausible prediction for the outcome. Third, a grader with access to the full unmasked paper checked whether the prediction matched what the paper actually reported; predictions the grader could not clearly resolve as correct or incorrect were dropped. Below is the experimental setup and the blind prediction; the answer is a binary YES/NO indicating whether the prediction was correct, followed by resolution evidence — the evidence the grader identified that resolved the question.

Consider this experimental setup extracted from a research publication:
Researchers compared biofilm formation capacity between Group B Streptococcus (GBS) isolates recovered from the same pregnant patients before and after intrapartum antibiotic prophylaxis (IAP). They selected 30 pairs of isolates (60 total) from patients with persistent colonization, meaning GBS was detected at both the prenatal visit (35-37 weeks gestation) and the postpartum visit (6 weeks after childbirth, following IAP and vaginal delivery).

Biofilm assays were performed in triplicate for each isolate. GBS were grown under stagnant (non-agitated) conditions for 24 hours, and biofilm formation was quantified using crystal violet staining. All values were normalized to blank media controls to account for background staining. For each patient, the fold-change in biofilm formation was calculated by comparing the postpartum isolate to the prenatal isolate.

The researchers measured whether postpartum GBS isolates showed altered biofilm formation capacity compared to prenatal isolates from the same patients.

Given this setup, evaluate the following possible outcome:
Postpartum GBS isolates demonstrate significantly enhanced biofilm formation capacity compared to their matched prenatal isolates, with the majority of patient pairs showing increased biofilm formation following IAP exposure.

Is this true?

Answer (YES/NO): NO